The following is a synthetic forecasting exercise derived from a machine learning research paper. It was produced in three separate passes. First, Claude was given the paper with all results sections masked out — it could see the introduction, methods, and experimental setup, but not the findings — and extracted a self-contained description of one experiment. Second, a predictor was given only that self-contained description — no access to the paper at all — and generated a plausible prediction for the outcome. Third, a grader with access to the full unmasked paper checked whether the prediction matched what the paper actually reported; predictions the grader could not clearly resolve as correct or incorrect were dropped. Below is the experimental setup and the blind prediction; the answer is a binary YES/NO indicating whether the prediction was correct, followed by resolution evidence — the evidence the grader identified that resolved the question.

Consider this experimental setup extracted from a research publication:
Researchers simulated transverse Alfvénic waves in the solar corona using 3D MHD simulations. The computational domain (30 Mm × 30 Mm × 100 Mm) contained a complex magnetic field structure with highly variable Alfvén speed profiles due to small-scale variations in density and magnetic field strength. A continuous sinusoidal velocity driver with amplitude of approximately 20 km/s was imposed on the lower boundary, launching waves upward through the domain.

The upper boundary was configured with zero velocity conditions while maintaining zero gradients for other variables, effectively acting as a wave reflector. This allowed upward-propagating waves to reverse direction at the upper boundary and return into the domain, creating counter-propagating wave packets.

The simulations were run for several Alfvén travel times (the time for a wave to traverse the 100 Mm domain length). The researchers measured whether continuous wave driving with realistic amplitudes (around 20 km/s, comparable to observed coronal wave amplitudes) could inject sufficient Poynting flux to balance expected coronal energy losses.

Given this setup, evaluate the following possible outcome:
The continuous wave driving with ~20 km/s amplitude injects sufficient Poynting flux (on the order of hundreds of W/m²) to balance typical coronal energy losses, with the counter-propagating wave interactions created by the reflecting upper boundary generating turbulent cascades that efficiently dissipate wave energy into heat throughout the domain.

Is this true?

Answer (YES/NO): NO